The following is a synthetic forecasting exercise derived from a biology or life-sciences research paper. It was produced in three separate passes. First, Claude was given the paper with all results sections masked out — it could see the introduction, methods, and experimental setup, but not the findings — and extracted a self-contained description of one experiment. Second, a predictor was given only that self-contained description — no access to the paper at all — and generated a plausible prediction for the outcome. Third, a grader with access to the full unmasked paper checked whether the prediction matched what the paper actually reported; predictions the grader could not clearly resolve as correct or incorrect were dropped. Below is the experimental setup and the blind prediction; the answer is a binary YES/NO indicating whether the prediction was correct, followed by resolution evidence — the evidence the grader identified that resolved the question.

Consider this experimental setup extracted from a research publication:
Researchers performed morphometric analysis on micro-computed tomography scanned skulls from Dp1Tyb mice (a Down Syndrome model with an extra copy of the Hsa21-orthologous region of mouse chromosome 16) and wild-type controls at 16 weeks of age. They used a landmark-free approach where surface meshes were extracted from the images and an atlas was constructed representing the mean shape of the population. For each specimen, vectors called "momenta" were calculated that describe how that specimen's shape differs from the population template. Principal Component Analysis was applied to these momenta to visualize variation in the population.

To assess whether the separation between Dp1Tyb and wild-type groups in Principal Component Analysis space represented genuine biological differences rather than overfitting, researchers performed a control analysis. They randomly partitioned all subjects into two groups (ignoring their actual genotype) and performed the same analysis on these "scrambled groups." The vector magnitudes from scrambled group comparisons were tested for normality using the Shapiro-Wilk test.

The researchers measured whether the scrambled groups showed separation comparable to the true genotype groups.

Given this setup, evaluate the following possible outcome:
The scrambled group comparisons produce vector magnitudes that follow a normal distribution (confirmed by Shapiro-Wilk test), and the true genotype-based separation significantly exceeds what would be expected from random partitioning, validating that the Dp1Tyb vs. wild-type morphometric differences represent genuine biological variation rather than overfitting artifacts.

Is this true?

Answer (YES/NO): YES